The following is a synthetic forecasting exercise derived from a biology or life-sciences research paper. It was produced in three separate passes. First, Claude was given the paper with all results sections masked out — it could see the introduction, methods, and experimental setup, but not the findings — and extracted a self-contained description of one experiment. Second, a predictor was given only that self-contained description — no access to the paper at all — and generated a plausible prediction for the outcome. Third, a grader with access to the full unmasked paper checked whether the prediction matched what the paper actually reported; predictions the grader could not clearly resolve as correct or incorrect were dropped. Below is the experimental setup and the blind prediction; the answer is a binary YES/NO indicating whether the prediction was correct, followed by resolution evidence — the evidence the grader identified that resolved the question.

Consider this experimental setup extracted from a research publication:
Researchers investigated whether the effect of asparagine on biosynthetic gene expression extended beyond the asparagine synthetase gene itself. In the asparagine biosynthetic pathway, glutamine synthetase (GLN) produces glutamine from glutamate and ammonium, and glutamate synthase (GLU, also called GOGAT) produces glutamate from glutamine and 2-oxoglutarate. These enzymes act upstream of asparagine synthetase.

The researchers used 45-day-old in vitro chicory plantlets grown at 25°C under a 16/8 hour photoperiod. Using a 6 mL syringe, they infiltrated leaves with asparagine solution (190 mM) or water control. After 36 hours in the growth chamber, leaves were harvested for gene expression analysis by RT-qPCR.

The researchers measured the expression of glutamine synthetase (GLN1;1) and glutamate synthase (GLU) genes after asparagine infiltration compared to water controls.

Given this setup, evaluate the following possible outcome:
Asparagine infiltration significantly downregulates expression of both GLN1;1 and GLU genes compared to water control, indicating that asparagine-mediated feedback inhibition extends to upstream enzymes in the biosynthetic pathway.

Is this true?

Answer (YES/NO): YES